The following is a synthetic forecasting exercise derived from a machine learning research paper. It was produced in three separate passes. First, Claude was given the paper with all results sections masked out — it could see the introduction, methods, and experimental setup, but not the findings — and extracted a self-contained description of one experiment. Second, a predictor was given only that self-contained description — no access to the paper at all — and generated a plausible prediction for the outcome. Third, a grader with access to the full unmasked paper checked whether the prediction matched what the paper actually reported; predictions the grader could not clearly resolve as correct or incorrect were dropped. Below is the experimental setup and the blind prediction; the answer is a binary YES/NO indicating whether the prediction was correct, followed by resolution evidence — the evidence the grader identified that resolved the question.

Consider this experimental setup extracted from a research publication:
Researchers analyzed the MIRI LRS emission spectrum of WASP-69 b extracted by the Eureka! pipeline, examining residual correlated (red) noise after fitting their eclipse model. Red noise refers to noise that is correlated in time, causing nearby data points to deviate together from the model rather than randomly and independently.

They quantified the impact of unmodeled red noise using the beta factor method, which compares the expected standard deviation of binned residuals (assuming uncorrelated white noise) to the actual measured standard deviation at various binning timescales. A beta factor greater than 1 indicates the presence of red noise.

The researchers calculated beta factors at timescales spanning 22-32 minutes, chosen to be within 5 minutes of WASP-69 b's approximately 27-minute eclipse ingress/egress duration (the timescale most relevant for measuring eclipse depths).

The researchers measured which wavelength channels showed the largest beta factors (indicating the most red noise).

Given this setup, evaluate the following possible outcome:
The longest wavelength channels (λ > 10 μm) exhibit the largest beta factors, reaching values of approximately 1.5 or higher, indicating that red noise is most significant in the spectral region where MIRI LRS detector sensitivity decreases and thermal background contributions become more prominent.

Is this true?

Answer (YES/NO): NO